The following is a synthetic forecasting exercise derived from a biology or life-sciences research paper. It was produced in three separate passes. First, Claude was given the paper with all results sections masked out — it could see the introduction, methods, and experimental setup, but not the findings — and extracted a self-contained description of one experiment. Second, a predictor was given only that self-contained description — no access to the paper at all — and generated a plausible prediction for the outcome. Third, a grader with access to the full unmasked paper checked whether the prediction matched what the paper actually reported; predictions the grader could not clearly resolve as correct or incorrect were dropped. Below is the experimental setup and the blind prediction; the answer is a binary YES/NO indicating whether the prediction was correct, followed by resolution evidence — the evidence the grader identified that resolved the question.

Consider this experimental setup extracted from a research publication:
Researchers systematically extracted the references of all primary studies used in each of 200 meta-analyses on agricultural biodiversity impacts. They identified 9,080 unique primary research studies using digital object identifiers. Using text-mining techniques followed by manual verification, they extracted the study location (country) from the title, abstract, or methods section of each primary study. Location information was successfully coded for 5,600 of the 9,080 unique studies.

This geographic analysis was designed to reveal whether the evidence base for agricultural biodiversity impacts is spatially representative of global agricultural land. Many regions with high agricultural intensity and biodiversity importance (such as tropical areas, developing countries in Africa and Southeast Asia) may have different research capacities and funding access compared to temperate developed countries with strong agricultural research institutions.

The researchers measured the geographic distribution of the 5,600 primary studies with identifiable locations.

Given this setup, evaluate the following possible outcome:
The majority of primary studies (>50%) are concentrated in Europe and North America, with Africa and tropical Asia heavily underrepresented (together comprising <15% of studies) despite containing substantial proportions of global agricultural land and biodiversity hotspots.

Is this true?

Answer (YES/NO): NO